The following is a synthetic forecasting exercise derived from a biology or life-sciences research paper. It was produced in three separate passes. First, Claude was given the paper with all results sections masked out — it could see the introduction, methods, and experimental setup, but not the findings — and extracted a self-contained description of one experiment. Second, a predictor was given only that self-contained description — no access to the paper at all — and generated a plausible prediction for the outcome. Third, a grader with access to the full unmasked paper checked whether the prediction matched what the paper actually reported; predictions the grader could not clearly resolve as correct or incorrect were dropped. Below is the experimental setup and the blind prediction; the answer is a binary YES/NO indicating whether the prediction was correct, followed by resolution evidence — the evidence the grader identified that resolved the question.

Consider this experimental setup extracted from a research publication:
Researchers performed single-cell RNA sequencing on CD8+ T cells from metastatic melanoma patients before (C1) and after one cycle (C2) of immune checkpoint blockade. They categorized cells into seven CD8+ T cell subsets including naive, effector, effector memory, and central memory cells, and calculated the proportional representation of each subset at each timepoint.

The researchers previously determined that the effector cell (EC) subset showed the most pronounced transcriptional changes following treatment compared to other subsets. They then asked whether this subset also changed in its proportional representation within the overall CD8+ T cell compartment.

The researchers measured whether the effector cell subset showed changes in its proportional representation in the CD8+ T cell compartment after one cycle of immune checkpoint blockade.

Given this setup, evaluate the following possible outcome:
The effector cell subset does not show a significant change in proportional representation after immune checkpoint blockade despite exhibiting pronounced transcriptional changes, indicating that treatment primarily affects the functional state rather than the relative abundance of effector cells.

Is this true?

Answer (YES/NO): YES